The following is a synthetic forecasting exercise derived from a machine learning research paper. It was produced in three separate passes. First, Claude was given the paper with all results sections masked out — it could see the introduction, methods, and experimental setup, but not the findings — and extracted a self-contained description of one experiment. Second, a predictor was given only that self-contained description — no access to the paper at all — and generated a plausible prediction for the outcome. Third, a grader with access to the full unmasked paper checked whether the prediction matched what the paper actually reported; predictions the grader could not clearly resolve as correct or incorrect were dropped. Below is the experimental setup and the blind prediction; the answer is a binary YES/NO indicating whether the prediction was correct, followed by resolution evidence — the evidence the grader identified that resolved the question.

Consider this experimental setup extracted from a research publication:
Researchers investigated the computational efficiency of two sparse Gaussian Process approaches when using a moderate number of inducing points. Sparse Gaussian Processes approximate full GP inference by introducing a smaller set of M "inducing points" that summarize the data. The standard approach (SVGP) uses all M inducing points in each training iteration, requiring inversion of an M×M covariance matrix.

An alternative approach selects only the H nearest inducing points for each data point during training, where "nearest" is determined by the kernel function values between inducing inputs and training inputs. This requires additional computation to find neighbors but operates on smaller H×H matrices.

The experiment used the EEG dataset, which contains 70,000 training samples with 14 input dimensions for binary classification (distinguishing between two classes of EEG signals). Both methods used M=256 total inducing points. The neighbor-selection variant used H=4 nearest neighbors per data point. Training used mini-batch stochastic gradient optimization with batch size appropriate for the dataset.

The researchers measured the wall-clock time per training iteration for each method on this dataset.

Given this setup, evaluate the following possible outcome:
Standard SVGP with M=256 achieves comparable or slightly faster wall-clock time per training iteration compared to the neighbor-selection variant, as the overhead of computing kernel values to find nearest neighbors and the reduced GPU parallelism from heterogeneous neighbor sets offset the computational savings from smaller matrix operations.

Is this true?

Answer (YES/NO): YES